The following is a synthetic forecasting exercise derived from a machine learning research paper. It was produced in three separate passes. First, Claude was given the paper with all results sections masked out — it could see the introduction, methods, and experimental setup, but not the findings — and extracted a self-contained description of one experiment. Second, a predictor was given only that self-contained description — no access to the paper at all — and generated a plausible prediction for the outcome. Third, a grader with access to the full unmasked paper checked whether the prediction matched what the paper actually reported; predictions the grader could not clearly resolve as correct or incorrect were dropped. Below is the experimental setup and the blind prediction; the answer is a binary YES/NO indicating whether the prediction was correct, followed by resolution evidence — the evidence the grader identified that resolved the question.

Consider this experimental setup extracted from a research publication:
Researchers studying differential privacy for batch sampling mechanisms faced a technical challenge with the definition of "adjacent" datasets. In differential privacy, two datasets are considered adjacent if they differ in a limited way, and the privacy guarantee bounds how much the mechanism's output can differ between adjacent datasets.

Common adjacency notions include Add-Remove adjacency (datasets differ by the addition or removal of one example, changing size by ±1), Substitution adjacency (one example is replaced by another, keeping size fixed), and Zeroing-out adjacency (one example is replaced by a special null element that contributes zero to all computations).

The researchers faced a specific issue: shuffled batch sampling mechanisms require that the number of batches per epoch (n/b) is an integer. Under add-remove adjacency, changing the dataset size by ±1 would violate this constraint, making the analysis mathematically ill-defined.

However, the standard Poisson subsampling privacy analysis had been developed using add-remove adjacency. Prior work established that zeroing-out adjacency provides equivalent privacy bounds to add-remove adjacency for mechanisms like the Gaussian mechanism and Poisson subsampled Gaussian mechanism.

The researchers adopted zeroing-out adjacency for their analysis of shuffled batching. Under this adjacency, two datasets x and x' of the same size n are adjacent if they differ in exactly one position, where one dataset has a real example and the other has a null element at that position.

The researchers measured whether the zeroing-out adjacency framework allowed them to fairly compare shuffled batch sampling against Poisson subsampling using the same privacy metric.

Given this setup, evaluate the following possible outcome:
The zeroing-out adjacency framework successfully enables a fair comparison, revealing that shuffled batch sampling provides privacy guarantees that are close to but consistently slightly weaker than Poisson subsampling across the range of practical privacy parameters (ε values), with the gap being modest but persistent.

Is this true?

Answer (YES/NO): NO